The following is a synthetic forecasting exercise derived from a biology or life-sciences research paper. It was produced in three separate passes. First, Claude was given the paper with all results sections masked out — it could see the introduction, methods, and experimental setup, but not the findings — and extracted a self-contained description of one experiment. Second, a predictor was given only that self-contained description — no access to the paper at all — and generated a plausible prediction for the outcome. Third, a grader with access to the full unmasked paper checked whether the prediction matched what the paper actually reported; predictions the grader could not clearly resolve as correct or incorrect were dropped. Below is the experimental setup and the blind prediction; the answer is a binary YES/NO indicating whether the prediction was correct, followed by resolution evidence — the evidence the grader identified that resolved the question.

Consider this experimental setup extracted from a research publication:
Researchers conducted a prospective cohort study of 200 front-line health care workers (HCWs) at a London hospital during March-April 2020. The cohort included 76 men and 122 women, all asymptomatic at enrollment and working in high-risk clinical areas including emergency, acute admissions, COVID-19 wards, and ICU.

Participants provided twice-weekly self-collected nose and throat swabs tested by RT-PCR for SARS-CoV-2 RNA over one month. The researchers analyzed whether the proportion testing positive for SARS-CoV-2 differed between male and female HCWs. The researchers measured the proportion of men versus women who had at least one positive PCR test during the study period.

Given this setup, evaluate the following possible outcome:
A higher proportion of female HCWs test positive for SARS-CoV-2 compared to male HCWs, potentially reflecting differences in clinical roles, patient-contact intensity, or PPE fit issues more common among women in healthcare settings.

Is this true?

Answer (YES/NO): NO